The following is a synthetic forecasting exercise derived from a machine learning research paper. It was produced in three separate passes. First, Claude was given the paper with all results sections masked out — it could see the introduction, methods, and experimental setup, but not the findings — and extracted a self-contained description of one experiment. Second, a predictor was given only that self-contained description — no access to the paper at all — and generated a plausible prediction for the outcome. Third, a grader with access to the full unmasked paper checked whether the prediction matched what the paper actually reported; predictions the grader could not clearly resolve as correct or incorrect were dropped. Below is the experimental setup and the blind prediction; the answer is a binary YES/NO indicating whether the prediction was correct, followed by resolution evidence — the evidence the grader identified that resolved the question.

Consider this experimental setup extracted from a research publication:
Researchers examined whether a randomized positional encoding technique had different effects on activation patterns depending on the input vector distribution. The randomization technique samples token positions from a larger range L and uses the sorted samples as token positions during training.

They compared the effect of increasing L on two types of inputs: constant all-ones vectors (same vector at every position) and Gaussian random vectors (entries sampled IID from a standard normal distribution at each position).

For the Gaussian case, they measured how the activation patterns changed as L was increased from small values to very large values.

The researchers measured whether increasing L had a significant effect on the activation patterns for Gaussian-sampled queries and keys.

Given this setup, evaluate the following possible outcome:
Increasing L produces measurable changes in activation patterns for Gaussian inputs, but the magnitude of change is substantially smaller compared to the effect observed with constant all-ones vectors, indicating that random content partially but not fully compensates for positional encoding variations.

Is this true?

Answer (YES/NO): NO